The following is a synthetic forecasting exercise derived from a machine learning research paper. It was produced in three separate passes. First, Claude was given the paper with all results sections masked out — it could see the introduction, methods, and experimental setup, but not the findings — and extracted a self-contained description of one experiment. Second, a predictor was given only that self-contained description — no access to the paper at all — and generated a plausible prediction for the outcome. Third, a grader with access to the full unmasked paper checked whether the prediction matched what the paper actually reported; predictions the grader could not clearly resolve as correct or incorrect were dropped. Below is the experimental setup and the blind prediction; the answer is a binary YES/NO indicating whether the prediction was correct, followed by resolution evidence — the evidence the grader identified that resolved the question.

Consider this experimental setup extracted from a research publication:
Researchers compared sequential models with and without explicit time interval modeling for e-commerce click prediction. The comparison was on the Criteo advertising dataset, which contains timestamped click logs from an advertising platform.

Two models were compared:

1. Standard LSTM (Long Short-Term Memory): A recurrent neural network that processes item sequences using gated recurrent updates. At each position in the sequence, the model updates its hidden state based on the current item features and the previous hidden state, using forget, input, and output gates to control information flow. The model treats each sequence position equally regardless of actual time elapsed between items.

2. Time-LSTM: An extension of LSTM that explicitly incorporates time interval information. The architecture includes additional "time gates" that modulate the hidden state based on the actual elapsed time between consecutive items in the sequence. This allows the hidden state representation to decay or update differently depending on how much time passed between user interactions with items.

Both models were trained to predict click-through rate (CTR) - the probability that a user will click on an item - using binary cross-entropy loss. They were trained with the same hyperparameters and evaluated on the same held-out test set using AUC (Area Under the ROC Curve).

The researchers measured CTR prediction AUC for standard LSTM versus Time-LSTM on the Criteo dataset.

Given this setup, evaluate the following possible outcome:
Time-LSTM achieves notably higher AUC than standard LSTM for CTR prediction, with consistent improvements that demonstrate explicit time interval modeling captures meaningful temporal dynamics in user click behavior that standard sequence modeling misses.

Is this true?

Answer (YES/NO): YES